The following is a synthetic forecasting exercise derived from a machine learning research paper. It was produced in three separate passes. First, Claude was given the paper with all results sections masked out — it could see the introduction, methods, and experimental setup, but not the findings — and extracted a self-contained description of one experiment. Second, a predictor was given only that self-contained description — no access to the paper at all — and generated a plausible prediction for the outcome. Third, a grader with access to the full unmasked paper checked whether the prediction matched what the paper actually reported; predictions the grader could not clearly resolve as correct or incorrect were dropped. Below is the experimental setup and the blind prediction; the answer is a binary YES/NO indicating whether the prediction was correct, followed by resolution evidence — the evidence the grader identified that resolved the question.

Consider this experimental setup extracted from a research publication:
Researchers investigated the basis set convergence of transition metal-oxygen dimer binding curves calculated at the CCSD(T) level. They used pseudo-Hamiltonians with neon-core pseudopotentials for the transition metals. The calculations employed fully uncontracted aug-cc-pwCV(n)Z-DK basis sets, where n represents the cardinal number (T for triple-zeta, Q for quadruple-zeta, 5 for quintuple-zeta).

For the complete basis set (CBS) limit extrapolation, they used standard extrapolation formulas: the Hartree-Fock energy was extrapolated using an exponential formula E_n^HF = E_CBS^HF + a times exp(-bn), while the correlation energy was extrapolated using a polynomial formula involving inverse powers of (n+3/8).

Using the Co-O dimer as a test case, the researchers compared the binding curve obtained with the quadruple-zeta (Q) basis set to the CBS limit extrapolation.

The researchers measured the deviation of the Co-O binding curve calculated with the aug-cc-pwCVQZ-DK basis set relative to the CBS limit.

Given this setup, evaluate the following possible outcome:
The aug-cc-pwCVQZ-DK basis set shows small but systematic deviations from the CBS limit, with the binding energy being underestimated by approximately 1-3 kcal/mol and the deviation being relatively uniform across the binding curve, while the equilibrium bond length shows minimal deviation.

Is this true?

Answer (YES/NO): NO